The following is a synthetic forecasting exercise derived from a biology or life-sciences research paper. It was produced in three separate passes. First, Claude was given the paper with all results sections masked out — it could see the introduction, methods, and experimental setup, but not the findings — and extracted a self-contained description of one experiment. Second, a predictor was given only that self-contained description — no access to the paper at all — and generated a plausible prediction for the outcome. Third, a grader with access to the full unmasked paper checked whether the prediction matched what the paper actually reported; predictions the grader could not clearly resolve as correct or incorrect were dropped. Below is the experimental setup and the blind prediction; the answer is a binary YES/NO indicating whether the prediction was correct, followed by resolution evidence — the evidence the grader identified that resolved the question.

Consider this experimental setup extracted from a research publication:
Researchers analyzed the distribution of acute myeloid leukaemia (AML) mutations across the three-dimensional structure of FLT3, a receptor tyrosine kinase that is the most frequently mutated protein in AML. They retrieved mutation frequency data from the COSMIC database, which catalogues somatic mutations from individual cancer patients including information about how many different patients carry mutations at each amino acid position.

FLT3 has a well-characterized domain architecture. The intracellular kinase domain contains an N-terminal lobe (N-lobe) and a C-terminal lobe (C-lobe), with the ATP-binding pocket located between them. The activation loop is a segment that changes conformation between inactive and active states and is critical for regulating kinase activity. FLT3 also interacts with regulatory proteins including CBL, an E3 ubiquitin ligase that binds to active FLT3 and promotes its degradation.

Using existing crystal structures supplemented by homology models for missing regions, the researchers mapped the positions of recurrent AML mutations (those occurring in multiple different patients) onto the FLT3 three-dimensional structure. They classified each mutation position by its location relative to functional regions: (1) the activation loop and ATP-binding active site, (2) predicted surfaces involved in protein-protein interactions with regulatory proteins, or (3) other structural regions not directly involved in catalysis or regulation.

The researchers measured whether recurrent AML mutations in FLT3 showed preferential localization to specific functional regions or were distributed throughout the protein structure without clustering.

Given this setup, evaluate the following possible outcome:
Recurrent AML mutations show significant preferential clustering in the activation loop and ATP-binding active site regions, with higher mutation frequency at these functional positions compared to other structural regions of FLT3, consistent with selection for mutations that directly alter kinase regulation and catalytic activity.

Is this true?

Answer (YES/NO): YES